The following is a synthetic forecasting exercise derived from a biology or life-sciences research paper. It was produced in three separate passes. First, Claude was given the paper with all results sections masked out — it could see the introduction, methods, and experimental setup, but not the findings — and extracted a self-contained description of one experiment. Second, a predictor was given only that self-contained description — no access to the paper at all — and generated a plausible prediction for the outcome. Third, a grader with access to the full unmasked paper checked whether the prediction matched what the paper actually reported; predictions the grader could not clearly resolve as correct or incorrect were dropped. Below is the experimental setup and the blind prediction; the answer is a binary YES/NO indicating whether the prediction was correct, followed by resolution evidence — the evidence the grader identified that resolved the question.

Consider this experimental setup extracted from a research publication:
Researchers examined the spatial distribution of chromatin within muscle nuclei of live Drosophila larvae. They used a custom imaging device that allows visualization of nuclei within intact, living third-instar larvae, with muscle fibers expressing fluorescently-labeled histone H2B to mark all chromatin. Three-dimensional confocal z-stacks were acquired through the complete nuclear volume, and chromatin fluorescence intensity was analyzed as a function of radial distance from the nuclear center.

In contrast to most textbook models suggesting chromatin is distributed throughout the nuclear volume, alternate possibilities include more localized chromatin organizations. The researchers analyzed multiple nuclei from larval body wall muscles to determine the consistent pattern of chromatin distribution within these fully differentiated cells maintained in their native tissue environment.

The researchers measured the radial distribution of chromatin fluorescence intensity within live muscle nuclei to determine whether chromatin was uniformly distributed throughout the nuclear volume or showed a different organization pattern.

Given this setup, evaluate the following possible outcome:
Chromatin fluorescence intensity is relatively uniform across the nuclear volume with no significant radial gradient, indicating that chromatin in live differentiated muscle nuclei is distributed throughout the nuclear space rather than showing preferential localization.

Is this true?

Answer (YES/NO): NO